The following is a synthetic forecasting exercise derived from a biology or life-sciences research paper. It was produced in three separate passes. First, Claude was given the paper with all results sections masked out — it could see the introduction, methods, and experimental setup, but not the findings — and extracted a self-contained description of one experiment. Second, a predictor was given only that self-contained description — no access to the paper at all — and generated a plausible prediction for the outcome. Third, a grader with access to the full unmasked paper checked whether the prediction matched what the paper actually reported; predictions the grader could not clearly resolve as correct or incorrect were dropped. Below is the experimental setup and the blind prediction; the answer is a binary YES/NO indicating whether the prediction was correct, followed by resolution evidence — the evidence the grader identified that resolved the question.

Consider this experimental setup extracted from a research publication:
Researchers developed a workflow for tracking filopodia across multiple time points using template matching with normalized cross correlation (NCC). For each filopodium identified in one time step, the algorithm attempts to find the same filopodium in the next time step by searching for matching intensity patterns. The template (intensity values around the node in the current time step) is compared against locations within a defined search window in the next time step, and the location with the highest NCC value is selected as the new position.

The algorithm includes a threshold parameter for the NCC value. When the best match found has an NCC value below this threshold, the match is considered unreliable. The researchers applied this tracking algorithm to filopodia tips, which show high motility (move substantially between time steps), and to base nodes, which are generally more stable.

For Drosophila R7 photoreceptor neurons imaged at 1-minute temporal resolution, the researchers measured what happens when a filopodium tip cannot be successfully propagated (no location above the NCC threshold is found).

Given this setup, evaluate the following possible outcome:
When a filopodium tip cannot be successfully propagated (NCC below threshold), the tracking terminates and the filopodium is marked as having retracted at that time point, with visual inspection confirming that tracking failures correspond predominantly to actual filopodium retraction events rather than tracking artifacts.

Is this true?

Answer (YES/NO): NO